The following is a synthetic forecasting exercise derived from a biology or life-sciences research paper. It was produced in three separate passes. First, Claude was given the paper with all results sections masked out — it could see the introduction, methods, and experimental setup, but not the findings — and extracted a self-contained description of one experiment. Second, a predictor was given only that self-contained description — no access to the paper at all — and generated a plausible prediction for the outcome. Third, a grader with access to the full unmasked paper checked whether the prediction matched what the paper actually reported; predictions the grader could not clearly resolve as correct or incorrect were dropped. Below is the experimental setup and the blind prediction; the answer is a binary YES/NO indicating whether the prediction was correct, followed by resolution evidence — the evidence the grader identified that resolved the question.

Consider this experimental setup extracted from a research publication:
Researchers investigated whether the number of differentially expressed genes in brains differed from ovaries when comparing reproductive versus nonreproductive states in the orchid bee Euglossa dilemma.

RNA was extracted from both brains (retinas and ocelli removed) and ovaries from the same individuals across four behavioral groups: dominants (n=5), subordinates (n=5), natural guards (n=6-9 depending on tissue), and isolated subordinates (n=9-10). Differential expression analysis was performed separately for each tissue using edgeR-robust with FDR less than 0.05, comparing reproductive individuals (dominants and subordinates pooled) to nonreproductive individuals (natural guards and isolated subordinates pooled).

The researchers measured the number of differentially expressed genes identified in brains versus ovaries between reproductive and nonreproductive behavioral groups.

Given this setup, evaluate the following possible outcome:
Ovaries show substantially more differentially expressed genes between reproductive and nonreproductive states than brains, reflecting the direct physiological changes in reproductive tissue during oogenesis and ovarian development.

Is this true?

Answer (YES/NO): YES